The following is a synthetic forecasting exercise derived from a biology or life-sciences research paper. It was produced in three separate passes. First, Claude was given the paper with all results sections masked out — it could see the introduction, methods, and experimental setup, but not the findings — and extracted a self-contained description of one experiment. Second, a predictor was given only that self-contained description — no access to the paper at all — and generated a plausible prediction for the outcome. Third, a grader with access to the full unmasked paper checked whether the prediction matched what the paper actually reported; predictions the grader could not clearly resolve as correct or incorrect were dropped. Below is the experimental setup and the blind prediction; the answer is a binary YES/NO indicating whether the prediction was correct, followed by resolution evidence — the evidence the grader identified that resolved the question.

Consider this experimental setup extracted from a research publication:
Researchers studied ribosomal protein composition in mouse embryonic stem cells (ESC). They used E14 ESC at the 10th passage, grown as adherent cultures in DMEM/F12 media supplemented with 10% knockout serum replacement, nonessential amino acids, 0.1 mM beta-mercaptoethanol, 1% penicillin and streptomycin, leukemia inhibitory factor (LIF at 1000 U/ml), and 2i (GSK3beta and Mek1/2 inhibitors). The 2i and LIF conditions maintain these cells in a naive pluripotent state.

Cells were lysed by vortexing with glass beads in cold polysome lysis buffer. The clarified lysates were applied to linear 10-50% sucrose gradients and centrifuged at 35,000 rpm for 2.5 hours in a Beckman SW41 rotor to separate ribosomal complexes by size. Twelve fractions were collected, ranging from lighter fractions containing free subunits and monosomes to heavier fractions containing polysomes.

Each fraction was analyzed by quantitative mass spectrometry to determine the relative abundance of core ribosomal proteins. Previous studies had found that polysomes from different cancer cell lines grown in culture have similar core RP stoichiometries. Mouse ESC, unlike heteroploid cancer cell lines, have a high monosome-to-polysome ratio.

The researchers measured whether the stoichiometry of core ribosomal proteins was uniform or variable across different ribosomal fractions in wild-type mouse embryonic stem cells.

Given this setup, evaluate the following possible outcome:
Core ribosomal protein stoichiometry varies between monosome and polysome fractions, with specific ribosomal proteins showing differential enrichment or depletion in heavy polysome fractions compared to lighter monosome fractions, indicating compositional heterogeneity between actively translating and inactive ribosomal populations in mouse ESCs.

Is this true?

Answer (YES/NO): YES